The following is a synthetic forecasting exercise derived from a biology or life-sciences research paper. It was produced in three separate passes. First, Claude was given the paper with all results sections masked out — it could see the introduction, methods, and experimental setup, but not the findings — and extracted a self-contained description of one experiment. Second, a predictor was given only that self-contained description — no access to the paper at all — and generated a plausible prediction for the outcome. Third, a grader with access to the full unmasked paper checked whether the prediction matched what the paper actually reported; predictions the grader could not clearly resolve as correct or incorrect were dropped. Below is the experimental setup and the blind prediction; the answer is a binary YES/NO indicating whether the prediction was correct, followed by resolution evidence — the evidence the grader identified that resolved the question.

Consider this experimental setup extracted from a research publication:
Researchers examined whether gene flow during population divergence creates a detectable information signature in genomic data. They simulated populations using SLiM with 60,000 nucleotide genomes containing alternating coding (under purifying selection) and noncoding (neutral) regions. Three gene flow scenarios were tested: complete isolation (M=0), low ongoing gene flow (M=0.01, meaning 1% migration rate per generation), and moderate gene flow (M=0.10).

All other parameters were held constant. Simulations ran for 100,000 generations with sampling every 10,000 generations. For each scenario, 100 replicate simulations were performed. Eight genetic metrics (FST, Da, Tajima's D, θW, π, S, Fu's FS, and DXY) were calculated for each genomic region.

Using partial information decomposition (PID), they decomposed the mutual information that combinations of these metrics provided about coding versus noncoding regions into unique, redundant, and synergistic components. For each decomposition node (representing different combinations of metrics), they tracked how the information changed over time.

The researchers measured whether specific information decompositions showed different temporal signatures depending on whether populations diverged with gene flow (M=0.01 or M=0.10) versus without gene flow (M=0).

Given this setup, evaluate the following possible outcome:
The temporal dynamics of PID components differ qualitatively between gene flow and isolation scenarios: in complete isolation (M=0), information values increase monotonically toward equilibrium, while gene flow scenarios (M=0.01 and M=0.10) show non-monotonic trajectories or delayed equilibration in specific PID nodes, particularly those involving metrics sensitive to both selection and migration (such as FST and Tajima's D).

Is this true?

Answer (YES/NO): NO